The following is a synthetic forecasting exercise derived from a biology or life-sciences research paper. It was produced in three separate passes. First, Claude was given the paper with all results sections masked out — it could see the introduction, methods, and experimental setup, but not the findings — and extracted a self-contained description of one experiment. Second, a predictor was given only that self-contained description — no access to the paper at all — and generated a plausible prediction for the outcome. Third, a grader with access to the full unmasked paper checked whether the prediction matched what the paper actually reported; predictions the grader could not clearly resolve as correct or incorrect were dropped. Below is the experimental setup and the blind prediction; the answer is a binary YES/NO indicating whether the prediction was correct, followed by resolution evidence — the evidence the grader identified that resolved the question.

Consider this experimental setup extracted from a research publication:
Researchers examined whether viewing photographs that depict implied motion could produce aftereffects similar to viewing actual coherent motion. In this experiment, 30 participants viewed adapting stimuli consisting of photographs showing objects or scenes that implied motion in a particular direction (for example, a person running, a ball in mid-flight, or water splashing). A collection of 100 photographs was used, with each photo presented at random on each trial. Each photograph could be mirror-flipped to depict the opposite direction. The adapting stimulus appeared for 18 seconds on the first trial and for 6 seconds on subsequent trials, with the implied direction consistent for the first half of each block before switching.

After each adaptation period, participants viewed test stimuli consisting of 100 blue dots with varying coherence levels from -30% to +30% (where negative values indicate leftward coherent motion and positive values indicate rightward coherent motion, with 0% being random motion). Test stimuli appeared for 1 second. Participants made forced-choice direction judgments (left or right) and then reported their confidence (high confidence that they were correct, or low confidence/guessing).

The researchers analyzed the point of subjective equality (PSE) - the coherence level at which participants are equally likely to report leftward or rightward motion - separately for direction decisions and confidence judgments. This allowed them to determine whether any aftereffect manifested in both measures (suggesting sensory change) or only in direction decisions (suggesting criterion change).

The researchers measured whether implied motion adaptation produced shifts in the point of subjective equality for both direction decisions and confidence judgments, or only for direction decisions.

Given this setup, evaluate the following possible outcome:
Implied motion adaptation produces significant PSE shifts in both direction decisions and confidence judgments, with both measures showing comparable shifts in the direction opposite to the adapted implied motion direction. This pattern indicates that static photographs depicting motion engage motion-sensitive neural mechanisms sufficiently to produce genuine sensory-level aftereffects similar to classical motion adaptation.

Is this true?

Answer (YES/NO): NO